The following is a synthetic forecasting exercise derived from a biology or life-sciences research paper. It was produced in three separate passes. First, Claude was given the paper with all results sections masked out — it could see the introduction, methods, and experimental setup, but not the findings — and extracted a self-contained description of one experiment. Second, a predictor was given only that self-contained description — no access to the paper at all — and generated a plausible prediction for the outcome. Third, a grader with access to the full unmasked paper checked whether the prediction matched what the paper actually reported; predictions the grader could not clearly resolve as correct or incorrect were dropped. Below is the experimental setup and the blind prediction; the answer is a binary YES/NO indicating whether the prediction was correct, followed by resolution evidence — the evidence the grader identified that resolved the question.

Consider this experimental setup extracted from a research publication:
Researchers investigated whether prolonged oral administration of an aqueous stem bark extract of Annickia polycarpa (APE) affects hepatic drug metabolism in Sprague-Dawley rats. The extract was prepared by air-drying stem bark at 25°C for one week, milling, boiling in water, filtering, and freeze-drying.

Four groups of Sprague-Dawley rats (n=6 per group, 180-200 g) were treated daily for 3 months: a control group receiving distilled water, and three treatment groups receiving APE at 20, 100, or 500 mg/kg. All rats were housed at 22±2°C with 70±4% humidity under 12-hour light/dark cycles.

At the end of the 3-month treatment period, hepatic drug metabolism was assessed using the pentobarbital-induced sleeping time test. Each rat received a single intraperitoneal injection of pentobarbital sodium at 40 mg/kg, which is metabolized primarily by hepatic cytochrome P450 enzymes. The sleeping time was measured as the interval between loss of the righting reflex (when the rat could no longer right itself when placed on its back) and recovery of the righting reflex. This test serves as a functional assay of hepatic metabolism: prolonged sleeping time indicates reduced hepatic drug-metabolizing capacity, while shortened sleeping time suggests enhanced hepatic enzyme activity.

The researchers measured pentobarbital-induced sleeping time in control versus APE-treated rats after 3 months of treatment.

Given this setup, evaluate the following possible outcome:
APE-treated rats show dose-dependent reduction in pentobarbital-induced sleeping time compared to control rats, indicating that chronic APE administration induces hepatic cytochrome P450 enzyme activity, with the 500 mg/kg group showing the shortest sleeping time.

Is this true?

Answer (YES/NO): NO